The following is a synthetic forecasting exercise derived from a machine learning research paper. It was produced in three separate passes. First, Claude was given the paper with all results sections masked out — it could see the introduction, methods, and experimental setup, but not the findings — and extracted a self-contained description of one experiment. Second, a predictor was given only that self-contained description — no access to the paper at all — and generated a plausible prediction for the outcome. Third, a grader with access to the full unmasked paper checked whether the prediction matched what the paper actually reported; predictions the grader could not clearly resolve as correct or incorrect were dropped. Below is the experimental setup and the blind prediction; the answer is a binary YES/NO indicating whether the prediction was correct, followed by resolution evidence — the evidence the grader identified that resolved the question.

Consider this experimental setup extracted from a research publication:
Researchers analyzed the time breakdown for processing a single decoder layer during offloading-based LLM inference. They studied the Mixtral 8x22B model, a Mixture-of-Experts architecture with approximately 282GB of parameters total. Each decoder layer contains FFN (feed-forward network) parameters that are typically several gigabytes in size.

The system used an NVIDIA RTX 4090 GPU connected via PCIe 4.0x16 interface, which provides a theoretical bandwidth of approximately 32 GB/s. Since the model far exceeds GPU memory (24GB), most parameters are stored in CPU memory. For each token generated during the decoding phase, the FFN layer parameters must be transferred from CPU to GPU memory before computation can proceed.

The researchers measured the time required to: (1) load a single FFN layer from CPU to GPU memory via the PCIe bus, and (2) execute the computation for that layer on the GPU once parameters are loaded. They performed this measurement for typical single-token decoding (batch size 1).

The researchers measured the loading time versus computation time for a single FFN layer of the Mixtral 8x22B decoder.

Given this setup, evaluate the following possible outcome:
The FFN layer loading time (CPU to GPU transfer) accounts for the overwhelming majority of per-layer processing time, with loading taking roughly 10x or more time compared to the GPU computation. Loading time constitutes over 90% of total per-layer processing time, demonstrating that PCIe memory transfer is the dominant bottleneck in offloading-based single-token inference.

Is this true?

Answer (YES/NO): YES